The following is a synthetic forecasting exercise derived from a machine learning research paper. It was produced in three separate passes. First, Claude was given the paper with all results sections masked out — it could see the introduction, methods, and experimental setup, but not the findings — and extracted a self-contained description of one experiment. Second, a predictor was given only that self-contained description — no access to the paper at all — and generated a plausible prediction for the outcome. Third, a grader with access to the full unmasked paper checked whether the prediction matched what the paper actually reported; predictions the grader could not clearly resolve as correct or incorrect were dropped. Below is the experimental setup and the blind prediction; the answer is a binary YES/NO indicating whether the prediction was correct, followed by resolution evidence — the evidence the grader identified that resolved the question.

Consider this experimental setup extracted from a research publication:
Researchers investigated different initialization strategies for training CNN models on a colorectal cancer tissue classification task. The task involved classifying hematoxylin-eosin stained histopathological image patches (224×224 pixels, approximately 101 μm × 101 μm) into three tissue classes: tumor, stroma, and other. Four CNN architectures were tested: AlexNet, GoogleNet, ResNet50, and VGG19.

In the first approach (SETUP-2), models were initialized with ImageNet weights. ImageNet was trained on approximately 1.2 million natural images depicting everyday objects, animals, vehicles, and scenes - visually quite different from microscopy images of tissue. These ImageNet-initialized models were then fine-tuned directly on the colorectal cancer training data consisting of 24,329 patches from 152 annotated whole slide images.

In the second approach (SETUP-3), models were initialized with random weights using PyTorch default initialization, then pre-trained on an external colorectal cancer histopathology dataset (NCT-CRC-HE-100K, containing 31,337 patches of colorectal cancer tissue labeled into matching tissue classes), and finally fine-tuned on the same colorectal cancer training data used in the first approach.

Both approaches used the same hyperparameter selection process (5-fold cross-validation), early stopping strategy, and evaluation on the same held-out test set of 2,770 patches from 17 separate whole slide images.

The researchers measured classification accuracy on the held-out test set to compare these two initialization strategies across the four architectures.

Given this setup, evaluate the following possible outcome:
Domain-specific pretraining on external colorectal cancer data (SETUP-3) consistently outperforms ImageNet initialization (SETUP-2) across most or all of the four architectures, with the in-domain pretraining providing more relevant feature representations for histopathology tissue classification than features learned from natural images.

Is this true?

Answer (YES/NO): NO